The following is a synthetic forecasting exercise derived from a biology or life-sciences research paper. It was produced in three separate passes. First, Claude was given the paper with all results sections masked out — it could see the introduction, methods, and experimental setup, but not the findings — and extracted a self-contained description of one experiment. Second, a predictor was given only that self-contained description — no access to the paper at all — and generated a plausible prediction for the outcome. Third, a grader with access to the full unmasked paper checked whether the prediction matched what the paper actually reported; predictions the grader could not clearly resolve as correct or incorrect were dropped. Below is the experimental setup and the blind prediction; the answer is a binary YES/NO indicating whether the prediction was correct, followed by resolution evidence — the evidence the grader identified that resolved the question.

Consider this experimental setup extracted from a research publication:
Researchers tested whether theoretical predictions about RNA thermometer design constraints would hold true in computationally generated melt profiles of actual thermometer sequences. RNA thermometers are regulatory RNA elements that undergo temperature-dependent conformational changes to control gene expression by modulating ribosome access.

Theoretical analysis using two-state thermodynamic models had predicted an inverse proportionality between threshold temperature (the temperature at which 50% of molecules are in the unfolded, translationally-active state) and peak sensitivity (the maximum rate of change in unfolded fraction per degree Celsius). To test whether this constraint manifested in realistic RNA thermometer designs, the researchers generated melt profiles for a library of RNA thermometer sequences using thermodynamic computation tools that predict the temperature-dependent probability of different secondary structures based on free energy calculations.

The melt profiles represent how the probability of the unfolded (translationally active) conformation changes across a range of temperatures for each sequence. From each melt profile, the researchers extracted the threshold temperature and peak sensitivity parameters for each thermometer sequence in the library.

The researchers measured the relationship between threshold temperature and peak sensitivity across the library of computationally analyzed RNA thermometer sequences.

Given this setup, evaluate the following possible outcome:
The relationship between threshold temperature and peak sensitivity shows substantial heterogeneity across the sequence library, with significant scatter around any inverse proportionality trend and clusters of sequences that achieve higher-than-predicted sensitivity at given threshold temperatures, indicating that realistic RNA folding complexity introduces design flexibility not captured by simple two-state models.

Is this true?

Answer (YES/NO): NO